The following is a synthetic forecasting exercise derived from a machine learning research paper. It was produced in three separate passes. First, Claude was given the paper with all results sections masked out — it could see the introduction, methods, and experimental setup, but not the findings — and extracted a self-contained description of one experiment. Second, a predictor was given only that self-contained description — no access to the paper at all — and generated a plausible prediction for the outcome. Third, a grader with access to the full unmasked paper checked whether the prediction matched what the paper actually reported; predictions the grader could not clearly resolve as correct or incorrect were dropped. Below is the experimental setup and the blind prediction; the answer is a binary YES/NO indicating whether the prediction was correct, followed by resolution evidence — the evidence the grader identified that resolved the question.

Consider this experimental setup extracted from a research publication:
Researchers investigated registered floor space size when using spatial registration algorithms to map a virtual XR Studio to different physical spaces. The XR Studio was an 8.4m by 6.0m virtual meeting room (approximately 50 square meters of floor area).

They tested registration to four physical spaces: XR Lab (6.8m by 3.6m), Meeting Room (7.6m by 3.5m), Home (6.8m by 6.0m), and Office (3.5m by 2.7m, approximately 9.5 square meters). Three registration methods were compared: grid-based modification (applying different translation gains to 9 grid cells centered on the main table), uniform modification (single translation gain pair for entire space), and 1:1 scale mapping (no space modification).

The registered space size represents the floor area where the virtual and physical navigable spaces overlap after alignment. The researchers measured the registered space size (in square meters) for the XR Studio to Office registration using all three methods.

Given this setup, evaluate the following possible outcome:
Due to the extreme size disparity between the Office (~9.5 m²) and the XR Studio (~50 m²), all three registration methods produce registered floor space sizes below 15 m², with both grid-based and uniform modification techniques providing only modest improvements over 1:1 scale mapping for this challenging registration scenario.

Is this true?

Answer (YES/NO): NO